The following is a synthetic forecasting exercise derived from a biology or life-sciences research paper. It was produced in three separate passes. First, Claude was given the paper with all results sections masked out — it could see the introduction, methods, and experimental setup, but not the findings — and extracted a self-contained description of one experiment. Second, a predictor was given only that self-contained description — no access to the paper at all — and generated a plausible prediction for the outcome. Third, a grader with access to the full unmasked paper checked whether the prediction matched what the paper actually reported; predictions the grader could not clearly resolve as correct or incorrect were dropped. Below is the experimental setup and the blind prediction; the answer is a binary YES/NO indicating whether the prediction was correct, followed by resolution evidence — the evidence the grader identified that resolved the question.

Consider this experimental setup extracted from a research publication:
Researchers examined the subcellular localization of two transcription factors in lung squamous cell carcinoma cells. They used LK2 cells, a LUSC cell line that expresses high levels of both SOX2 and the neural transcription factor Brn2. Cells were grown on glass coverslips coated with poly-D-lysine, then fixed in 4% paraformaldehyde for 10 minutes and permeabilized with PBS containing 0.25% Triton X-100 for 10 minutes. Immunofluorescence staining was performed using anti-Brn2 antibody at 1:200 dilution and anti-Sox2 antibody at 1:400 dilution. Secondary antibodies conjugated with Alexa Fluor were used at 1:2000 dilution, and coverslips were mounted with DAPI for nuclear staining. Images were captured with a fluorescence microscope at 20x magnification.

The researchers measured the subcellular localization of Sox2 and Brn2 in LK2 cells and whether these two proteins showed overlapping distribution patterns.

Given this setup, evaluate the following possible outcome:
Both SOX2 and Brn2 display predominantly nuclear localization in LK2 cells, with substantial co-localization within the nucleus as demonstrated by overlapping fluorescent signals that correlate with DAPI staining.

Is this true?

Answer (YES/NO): YES